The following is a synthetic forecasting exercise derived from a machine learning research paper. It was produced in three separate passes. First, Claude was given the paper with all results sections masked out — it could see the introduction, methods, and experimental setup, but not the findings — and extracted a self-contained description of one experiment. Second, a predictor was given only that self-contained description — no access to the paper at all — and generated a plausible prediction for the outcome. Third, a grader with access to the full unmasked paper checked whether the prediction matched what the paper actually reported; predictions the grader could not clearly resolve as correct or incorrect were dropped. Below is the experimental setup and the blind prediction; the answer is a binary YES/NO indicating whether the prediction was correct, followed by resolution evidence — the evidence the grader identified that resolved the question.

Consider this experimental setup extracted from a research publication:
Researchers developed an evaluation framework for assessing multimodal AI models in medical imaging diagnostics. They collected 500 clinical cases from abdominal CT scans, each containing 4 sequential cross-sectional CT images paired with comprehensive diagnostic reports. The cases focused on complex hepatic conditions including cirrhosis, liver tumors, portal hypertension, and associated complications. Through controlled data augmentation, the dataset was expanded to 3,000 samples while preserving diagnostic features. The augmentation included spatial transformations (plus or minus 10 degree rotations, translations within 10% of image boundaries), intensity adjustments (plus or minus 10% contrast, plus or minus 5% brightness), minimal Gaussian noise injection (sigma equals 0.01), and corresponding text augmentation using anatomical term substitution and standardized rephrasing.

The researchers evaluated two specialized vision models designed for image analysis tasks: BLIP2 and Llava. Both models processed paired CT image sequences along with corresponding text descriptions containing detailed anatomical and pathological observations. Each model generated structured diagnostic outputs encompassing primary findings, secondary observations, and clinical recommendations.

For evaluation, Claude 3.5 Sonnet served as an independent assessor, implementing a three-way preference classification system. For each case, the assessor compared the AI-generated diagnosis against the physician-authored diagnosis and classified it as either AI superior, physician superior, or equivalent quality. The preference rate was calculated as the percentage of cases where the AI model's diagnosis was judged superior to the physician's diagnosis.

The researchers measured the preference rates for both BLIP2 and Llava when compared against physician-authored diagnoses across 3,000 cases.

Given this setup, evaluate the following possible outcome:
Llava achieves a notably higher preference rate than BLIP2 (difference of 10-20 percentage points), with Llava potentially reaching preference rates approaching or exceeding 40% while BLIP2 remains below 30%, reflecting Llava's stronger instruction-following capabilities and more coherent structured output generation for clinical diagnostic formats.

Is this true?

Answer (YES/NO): NO